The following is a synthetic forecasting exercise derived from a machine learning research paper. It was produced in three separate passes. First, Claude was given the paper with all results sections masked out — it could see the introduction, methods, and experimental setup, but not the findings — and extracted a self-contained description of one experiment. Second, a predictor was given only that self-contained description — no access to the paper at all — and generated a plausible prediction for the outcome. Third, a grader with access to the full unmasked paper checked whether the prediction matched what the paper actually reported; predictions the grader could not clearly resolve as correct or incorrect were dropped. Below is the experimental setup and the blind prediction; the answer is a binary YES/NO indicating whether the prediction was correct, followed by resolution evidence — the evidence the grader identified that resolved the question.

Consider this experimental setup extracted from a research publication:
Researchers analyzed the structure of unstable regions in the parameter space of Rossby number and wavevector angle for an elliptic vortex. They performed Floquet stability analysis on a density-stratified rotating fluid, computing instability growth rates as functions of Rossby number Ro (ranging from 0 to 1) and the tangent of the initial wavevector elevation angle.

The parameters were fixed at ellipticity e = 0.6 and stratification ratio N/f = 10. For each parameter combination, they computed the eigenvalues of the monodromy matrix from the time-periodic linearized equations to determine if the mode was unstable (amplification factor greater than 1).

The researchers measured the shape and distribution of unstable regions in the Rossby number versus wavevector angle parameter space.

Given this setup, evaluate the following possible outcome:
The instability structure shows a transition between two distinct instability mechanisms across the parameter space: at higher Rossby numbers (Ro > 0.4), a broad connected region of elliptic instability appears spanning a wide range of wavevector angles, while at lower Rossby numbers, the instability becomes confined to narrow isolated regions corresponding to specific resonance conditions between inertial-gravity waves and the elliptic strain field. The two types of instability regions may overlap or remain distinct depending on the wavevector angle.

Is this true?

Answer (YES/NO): NO